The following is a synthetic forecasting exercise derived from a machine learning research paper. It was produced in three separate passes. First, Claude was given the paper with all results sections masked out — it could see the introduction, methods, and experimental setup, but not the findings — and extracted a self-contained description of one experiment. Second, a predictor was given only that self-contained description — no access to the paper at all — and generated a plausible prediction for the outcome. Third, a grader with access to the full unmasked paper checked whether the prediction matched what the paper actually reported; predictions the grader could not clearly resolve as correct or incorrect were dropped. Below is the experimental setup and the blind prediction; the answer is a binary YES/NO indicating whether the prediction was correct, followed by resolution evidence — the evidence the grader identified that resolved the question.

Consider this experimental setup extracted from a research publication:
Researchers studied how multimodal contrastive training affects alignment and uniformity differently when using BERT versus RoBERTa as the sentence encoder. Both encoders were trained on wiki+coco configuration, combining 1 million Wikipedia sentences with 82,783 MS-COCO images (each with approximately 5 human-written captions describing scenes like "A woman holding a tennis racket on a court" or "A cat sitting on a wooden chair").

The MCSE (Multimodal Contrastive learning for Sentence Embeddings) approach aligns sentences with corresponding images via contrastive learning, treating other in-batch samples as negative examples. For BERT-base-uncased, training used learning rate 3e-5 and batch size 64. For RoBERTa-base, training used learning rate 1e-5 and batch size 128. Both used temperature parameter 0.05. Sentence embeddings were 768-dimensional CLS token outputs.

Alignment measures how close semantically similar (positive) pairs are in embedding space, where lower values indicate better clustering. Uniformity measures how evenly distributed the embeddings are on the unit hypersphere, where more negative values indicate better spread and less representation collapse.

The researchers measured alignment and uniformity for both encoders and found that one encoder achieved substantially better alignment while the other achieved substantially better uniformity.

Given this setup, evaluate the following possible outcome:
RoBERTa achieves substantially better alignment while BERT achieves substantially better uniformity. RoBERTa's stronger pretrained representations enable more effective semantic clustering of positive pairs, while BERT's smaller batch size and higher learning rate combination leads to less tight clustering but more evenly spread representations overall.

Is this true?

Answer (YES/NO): YES